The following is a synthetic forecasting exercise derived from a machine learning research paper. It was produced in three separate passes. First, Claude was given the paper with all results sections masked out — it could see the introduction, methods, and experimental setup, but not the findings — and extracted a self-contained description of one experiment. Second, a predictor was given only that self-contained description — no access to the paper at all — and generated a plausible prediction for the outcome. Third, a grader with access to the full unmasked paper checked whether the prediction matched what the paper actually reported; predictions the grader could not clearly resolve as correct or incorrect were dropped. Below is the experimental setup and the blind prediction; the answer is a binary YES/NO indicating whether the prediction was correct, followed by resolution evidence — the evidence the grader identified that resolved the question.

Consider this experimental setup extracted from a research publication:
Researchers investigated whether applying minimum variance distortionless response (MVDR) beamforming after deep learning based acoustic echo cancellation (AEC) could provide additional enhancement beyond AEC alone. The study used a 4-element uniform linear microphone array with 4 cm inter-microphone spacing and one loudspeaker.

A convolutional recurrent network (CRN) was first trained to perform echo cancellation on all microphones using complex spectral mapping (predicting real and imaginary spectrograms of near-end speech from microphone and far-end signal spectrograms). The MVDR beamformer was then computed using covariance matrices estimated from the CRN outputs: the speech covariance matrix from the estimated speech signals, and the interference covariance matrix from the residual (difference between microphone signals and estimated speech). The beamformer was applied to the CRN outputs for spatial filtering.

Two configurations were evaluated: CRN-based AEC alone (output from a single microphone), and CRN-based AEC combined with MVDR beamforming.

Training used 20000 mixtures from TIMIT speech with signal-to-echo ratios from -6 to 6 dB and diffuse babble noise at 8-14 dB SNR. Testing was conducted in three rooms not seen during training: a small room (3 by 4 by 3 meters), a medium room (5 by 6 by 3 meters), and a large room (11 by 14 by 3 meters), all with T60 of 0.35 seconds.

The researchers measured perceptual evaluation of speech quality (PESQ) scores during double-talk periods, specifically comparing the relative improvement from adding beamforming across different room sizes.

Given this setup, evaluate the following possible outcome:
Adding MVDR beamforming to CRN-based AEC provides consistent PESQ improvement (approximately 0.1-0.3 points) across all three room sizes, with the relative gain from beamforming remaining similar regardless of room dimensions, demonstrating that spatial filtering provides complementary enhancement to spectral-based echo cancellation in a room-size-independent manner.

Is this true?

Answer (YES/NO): NO